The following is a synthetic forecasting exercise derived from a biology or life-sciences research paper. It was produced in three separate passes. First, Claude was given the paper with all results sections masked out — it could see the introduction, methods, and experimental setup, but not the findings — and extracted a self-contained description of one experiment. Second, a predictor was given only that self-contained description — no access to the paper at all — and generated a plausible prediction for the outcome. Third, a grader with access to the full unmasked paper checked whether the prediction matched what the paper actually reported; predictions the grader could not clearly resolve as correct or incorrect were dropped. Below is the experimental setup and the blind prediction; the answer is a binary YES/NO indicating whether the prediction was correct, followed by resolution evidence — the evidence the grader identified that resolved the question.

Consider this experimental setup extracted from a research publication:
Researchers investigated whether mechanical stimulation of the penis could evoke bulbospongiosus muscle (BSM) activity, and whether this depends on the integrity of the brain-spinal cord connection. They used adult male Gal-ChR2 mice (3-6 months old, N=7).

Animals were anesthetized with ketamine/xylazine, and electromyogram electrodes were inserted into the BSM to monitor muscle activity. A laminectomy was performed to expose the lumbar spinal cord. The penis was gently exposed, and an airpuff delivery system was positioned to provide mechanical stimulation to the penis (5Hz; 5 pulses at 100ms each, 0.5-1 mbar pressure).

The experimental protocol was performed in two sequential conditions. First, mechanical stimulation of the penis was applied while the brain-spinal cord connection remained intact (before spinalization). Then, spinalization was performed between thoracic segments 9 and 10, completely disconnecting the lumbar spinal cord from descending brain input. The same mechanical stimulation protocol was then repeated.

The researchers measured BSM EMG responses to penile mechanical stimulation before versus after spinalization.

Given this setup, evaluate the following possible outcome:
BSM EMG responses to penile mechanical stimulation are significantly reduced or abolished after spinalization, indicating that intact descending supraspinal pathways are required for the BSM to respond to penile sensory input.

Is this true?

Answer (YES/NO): NO